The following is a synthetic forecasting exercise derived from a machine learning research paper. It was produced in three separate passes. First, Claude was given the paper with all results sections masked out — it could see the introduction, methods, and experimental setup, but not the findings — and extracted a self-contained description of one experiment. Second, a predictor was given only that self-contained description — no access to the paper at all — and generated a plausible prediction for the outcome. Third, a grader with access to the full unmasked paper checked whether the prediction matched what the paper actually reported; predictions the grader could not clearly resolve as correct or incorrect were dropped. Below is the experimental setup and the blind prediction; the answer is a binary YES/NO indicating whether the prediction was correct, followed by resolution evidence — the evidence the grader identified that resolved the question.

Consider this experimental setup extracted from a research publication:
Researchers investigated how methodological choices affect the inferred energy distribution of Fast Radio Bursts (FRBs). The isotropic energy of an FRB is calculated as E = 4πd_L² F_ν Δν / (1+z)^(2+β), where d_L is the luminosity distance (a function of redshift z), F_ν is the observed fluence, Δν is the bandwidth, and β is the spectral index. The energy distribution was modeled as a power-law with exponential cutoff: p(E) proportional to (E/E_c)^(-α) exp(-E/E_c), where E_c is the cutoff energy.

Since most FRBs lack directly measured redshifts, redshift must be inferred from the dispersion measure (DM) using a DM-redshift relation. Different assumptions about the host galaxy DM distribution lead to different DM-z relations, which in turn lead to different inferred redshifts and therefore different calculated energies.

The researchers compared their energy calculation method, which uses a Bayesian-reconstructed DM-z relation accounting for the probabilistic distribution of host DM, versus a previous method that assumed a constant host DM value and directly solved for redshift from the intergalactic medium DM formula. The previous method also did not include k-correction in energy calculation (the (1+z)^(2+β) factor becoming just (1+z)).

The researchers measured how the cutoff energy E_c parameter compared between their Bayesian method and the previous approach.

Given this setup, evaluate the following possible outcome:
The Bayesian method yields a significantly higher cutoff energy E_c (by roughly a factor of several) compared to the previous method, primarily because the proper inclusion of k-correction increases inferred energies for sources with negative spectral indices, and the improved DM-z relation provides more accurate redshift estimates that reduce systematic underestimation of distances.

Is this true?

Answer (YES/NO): NO